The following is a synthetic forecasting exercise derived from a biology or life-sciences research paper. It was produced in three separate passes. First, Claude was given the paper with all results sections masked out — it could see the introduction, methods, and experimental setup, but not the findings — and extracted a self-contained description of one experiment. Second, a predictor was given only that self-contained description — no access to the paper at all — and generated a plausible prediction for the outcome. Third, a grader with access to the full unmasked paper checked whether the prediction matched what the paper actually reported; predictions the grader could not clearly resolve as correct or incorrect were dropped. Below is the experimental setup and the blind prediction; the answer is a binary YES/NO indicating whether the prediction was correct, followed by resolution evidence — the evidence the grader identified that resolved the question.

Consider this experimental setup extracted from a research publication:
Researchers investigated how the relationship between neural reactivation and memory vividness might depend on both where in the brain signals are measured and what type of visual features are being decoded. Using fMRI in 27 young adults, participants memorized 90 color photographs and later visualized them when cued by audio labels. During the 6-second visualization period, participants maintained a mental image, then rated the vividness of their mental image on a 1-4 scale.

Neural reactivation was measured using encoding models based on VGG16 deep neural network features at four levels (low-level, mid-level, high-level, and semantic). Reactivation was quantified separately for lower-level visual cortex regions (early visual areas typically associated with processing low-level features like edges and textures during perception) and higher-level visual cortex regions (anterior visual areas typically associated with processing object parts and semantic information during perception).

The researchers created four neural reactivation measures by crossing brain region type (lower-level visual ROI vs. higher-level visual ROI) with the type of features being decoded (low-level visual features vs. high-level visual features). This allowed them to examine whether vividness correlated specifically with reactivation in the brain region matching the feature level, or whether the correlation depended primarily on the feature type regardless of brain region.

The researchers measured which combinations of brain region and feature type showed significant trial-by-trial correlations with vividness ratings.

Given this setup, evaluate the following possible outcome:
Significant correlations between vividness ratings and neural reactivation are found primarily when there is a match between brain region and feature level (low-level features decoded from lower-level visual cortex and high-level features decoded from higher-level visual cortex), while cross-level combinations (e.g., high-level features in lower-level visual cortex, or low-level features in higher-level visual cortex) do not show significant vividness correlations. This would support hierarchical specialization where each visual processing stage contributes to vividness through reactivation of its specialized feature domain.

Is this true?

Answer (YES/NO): NO